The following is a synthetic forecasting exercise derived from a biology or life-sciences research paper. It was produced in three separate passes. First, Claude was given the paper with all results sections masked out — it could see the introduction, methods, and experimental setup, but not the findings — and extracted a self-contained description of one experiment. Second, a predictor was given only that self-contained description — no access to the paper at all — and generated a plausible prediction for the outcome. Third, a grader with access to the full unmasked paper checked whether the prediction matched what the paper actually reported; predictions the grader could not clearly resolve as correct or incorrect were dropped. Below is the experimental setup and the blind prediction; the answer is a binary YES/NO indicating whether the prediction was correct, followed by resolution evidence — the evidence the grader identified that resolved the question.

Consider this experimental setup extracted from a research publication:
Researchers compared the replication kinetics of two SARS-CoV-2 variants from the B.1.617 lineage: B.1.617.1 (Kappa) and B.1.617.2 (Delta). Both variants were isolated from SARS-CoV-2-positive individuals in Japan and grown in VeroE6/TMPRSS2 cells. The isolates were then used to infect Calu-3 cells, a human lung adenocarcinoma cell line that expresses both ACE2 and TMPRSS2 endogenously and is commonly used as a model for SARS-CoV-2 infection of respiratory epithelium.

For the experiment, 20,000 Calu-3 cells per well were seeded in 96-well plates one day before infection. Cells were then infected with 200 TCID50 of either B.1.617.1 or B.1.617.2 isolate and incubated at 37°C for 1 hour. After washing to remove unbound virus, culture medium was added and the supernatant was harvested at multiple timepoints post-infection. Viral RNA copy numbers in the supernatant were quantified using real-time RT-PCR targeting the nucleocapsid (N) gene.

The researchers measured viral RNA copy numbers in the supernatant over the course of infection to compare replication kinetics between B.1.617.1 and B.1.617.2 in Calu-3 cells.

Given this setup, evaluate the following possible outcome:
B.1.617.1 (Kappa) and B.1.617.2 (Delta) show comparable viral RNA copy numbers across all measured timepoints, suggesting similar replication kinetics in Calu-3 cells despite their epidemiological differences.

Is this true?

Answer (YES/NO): NO